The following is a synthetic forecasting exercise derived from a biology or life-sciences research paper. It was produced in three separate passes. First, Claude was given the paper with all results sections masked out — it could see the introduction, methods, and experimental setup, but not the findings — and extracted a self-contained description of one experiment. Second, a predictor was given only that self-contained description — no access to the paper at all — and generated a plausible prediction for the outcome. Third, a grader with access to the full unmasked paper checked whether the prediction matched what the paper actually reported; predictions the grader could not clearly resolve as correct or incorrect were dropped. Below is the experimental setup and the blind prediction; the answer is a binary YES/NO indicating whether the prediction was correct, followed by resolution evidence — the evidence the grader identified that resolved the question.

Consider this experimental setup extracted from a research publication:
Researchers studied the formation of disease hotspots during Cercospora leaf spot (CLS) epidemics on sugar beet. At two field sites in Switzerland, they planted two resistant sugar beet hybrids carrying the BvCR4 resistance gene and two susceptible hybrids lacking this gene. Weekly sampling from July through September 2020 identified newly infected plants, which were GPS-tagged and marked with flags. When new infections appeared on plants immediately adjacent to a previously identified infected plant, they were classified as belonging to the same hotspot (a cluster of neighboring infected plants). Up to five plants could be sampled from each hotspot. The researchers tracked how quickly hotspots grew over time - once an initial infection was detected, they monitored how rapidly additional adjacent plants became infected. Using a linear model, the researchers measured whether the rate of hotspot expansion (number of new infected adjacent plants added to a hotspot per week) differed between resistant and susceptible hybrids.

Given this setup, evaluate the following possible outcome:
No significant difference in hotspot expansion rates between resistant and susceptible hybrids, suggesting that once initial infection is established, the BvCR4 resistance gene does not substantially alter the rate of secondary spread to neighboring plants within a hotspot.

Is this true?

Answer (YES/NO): NO